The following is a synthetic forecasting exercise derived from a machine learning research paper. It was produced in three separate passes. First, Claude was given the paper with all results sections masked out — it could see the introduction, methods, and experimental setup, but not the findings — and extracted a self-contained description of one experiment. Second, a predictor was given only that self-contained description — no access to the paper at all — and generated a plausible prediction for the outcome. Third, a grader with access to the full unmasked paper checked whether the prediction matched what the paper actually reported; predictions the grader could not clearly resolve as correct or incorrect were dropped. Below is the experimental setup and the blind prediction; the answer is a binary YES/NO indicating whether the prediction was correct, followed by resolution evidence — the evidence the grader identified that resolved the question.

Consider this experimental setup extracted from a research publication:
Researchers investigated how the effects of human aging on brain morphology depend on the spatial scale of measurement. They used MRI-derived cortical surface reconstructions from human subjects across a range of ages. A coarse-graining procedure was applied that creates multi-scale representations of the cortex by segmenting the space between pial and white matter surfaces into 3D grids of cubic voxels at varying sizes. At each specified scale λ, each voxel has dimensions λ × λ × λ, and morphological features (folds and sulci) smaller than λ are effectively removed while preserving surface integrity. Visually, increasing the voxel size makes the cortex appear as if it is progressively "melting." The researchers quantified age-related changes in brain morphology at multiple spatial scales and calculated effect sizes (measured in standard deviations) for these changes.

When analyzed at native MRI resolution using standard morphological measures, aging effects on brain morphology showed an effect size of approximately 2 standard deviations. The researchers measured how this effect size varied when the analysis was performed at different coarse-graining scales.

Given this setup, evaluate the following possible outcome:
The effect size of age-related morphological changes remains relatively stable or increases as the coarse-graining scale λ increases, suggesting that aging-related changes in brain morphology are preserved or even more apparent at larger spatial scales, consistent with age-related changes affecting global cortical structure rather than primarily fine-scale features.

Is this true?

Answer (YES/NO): NO